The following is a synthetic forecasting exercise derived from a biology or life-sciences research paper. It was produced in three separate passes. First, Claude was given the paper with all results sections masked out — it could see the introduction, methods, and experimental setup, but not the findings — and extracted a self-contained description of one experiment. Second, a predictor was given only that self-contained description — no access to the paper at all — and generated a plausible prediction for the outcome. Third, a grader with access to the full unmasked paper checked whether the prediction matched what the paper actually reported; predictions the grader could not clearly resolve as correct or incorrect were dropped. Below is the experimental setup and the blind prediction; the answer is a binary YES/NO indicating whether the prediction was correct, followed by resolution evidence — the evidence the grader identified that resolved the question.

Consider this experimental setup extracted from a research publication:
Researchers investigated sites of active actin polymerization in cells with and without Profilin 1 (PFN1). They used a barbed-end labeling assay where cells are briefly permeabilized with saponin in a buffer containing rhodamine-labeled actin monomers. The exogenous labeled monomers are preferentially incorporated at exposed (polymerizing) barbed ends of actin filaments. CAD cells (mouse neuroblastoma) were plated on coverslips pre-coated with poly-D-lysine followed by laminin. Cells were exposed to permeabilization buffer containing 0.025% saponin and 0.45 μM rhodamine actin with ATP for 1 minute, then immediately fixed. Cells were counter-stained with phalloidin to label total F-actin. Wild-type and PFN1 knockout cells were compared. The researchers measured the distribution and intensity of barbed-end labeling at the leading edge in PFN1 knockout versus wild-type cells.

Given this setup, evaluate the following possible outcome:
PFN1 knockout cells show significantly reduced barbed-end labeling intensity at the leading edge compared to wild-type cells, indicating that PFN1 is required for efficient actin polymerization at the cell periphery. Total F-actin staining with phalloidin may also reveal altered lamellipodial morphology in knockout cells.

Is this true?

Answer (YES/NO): YES